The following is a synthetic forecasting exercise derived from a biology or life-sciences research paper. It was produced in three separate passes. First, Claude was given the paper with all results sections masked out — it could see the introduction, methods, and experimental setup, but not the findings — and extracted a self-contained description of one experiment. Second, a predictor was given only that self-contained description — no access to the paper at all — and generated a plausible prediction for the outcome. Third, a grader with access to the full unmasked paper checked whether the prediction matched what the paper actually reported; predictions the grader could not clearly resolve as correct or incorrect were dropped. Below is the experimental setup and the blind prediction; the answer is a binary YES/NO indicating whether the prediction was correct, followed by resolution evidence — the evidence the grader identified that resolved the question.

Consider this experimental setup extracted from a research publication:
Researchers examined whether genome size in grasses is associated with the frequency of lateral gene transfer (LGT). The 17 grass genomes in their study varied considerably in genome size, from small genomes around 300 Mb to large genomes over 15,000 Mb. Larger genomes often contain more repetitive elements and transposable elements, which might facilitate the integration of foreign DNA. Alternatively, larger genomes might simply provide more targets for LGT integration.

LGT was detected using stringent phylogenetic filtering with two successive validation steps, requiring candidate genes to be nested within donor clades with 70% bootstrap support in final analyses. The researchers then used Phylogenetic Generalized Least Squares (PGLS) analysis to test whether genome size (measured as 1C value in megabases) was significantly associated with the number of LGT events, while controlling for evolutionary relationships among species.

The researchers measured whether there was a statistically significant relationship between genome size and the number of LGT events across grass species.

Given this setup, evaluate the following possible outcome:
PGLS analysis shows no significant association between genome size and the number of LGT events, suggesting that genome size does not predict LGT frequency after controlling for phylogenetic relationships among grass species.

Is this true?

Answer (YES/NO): YES